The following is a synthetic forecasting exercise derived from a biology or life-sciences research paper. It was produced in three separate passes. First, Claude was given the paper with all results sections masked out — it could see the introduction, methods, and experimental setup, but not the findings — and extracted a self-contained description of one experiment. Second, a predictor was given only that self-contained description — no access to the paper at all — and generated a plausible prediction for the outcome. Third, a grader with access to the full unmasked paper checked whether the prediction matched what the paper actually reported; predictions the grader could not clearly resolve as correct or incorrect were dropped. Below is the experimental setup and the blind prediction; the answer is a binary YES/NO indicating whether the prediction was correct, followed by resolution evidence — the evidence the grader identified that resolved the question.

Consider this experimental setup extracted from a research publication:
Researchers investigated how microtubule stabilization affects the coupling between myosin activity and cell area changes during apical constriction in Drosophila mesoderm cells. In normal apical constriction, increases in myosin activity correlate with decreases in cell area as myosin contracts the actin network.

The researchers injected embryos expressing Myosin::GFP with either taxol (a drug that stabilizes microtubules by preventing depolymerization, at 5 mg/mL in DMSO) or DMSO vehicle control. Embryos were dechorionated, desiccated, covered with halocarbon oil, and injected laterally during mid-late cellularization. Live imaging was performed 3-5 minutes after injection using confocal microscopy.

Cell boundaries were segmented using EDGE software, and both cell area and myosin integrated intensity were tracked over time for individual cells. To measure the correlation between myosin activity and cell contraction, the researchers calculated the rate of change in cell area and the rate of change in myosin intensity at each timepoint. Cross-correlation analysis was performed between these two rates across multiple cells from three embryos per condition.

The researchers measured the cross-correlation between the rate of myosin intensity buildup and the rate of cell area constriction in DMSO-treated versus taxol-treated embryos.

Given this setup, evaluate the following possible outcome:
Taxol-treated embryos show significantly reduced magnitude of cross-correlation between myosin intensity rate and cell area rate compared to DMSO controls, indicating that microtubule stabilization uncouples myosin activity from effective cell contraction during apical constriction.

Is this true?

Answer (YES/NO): NO